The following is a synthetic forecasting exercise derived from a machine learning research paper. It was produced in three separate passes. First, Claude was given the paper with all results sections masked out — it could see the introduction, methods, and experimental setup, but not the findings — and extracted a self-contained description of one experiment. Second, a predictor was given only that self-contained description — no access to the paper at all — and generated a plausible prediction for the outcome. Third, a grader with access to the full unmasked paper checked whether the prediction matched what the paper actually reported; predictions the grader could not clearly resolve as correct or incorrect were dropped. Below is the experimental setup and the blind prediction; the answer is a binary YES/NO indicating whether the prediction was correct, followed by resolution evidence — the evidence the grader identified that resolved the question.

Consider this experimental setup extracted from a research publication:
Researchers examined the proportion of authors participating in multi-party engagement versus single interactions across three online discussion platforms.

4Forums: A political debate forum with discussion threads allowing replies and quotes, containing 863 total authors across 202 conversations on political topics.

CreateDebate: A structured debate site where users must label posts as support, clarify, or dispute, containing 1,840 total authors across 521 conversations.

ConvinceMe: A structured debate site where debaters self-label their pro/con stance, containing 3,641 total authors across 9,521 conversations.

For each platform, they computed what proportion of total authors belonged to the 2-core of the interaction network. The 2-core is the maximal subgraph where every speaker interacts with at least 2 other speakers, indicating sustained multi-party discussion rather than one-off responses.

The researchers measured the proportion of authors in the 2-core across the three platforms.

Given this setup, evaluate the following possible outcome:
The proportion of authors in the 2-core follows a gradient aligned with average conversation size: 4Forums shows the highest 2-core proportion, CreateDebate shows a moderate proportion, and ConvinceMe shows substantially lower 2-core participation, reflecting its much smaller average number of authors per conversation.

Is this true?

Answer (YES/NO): NO